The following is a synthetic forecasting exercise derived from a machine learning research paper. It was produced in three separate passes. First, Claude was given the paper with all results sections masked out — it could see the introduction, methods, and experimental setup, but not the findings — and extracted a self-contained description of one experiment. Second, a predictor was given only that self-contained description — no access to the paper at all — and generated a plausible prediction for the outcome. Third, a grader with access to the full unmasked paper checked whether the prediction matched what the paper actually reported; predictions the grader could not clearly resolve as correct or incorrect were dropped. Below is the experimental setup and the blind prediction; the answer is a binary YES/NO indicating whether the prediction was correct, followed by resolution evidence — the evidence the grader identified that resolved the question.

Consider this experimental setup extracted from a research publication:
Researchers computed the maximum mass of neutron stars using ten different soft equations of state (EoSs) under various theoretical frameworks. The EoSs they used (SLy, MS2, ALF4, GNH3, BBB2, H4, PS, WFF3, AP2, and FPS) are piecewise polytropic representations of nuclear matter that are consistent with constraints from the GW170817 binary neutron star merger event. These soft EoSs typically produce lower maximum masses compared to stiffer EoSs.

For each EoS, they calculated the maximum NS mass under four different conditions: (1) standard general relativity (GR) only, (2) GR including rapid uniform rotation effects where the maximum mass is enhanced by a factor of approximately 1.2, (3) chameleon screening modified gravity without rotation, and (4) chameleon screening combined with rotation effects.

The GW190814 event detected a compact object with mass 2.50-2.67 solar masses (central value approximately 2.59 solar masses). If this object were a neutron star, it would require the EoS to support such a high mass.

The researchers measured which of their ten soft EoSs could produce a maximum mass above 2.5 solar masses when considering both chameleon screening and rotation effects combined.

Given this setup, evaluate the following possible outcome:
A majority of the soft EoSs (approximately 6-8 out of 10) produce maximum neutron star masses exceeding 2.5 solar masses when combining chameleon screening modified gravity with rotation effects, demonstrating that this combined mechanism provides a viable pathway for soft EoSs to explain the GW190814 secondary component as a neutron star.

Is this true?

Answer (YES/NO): NO